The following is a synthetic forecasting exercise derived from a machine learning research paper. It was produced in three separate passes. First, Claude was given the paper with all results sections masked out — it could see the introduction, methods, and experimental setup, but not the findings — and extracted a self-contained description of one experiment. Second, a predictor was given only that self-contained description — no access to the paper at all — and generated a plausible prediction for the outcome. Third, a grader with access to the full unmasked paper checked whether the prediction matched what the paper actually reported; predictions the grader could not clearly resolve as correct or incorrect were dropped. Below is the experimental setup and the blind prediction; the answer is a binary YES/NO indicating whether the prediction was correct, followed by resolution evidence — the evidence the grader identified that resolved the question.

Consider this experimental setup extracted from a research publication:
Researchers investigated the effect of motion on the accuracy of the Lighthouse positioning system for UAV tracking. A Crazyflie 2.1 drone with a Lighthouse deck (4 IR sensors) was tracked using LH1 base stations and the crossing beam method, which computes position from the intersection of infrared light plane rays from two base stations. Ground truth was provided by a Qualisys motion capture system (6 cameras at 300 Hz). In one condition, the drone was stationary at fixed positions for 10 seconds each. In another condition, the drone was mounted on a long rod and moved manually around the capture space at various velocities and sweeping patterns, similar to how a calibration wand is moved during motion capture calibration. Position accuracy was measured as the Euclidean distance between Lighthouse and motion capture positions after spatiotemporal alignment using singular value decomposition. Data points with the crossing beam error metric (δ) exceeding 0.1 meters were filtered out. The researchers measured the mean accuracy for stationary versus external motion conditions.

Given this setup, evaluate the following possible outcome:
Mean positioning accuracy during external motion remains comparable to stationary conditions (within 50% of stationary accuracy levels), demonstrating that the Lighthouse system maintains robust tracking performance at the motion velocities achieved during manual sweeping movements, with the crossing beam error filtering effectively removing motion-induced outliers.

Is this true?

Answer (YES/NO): NO